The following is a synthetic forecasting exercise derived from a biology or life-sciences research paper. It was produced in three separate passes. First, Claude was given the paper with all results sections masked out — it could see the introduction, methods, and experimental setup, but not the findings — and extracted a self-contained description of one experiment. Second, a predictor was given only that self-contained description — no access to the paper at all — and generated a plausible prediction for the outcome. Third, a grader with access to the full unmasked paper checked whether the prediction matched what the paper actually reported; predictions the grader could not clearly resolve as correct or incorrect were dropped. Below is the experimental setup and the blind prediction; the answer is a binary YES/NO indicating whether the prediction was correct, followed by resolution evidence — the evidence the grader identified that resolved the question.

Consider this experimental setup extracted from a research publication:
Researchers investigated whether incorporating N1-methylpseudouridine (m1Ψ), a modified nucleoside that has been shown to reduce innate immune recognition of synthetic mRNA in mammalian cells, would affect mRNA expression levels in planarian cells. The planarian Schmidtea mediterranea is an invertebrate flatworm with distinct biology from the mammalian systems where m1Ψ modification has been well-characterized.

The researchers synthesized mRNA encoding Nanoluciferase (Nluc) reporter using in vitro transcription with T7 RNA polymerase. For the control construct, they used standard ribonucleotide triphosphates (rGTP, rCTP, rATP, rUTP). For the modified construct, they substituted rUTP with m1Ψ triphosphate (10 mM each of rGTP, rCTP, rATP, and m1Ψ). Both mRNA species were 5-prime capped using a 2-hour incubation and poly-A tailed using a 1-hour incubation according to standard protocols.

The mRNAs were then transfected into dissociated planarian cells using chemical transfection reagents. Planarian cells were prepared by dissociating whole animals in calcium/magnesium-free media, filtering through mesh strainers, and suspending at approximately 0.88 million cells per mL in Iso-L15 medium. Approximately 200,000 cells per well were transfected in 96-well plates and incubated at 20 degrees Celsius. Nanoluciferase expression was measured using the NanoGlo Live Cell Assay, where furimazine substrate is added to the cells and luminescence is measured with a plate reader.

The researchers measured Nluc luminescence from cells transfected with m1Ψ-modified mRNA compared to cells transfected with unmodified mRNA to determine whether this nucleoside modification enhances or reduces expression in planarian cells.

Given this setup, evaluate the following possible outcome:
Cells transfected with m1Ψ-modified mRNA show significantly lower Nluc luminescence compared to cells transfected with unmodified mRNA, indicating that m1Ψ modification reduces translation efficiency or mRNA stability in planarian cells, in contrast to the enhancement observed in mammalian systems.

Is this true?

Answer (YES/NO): NO